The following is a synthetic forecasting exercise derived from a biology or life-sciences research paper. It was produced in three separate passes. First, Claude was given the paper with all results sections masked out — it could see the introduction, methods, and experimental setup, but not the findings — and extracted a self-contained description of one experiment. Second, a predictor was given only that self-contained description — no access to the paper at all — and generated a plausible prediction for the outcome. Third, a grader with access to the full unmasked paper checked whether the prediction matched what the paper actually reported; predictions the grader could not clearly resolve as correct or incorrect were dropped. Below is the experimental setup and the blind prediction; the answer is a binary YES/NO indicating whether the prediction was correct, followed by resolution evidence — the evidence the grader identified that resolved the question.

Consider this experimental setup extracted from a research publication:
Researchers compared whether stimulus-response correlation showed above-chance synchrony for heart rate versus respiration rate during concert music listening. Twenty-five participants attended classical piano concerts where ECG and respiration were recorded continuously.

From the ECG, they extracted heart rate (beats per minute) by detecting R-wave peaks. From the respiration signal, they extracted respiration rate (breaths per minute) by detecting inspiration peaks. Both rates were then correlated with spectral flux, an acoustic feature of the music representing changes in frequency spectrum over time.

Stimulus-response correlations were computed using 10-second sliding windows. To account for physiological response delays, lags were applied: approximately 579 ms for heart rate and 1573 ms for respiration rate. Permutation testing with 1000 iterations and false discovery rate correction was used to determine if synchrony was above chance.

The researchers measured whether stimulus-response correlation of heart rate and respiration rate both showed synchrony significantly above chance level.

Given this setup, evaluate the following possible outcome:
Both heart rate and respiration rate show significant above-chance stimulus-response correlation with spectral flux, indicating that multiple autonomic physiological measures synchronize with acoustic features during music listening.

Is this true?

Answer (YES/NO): NO